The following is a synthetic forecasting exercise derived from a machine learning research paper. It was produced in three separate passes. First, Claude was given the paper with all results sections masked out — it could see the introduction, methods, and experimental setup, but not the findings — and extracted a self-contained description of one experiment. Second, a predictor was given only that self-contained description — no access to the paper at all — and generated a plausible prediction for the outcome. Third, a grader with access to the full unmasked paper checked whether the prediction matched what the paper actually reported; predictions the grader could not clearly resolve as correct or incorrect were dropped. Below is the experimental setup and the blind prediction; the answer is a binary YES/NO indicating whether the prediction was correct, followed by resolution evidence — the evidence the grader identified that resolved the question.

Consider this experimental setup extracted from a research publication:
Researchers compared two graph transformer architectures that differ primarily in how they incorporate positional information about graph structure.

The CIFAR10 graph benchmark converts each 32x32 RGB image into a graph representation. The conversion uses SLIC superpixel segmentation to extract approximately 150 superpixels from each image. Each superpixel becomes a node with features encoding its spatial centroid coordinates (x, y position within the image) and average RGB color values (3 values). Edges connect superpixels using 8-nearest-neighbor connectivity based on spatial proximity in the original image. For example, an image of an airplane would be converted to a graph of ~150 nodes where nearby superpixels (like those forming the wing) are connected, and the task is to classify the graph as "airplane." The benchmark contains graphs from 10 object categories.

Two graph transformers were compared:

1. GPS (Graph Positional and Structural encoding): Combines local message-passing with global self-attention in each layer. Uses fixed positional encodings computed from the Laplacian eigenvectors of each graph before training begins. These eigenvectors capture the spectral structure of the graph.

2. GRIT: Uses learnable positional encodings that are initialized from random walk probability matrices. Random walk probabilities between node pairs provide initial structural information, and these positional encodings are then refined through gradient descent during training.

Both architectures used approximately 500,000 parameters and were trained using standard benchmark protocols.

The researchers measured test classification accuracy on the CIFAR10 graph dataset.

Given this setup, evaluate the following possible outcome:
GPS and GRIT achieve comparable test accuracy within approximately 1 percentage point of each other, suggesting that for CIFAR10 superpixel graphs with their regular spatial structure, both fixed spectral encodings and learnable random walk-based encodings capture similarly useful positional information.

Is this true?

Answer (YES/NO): NO